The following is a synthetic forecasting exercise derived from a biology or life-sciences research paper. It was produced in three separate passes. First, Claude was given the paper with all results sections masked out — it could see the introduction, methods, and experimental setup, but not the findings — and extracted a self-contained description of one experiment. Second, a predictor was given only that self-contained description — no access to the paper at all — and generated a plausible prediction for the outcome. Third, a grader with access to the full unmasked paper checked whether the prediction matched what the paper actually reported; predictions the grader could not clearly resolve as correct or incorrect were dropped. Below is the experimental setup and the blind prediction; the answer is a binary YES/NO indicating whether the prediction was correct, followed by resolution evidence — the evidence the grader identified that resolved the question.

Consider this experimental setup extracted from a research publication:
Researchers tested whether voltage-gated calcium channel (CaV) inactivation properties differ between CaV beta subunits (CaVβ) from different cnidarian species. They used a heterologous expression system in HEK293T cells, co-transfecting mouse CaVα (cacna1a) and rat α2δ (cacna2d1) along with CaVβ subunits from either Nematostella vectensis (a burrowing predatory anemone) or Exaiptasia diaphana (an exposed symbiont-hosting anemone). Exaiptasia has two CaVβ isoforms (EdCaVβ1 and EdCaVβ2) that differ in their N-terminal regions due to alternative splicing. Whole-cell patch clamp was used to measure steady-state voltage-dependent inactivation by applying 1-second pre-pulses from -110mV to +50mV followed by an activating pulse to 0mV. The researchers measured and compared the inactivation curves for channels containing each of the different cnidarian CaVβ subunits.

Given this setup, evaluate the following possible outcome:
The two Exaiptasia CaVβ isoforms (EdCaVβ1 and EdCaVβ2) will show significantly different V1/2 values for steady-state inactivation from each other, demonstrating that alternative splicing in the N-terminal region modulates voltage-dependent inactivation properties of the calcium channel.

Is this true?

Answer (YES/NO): YES